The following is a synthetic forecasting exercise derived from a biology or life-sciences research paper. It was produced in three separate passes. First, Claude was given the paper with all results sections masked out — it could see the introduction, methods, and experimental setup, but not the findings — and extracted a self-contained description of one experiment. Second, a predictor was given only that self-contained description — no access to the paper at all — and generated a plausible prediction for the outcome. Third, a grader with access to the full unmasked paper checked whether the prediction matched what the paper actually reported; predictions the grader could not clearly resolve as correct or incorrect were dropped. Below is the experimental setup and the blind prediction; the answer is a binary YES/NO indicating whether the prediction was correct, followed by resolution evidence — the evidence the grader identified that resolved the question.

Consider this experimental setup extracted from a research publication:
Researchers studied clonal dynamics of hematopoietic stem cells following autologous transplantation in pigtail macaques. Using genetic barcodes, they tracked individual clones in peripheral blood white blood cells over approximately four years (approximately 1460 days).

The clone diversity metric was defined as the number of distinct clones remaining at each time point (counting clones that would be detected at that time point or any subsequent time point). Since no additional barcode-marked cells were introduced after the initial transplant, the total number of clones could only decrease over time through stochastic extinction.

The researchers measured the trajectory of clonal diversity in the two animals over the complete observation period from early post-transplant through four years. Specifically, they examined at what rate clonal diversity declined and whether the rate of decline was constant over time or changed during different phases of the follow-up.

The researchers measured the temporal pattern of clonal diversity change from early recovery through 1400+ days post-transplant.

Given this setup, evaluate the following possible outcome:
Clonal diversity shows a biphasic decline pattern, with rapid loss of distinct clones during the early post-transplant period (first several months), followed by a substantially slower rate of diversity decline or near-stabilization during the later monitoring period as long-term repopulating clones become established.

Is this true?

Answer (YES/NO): YES